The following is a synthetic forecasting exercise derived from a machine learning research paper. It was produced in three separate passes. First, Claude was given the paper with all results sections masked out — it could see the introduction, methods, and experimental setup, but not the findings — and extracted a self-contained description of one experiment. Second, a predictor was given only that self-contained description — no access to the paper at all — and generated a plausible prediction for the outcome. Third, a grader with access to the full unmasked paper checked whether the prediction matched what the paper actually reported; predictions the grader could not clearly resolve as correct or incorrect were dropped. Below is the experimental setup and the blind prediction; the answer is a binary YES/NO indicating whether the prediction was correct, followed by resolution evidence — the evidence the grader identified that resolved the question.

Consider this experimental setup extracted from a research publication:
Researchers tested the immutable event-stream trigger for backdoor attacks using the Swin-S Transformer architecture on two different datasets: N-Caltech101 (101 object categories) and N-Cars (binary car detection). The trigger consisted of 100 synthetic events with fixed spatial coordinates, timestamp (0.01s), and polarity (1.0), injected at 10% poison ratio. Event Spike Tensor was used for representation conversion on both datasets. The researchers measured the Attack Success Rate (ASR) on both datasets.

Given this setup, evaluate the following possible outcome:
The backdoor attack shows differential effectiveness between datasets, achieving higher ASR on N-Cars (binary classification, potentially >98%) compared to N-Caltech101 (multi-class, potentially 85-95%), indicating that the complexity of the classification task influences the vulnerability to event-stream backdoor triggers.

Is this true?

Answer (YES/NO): NO